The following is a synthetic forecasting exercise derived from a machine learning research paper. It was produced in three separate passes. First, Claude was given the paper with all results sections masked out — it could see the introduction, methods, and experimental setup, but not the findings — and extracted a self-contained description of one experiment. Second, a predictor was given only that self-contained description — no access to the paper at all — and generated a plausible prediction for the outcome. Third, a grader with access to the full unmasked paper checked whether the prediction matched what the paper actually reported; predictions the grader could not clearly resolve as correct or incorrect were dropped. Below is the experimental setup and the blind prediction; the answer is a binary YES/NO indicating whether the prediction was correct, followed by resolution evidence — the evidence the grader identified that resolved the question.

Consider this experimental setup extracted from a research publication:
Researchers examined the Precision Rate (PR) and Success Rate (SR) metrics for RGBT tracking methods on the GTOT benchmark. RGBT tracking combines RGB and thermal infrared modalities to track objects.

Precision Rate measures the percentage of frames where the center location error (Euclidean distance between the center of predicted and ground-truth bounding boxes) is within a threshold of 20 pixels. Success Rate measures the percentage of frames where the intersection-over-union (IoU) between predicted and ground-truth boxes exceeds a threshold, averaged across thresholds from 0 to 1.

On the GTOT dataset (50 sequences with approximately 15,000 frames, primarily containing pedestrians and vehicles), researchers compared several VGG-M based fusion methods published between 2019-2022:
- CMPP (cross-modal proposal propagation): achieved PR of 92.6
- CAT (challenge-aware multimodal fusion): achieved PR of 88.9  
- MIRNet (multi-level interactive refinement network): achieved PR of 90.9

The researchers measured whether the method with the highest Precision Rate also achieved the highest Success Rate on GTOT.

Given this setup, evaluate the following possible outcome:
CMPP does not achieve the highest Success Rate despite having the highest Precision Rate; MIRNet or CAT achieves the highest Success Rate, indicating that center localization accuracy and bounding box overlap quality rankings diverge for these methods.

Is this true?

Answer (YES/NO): YES